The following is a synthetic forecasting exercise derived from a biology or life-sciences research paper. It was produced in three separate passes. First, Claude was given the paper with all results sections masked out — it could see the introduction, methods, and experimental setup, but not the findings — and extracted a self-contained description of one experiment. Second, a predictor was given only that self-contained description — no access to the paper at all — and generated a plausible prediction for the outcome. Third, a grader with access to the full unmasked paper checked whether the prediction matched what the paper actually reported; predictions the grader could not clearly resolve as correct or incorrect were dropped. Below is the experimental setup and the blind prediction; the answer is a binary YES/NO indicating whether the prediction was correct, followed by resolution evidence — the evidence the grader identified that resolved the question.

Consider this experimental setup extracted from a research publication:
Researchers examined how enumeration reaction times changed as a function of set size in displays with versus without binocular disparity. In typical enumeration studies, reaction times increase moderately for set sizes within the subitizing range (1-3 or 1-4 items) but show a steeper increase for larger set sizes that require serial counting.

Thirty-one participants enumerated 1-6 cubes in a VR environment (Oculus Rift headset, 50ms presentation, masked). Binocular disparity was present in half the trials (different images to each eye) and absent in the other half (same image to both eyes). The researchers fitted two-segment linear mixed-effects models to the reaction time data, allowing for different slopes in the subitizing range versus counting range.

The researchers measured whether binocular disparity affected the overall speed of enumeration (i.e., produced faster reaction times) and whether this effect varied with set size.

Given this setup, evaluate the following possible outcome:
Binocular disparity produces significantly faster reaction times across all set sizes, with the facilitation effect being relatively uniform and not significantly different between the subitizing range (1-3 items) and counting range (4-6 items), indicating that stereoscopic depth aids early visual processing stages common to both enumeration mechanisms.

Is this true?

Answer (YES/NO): YES